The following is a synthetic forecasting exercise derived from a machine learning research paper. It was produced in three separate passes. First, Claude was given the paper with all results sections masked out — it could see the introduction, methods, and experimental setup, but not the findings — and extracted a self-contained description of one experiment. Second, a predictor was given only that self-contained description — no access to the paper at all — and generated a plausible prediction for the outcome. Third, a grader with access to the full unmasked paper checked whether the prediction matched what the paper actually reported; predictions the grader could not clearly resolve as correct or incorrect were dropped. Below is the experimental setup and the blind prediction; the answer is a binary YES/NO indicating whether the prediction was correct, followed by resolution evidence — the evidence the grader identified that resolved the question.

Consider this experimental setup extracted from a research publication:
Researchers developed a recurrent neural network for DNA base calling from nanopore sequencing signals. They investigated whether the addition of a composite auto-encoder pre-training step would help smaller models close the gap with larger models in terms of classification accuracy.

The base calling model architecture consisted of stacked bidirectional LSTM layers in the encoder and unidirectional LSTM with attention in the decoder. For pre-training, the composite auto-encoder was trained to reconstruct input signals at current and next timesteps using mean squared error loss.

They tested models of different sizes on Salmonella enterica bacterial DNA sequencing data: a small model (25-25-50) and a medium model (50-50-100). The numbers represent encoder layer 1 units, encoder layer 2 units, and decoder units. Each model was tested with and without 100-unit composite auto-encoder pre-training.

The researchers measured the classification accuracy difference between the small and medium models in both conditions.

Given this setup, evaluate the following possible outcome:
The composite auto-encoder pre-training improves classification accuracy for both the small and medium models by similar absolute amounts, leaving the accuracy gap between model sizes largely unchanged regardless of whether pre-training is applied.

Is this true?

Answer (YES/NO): NO